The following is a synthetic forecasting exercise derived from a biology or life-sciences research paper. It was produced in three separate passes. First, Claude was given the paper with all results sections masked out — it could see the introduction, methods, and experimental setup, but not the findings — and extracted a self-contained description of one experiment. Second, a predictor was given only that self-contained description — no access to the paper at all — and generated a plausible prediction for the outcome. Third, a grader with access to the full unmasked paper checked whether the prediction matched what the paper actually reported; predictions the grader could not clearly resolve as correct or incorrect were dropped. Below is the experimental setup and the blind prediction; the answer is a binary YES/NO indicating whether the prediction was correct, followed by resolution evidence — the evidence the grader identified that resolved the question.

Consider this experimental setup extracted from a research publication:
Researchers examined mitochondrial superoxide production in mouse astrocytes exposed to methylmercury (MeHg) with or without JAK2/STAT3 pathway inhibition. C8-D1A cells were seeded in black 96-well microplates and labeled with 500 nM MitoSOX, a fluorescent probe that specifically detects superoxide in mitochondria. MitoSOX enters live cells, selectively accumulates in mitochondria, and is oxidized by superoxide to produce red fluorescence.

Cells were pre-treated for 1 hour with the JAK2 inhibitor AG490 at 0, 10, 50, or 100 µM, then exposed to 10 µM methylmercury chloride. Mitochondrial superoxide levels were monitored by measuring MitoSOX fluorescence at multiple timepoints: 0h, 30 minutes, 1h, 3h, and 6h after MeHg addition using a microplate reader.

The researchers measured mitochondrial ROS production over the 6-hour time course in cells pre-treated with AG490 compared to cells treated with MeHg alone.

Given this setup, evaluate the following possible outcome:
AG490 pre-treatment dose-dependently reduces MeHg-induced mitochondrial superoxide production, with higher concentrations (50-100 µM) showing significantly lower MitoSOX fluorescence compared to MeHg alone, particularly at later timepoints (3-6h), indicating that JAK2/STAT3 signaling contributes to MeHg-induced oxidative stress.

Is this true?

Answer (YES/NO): NO